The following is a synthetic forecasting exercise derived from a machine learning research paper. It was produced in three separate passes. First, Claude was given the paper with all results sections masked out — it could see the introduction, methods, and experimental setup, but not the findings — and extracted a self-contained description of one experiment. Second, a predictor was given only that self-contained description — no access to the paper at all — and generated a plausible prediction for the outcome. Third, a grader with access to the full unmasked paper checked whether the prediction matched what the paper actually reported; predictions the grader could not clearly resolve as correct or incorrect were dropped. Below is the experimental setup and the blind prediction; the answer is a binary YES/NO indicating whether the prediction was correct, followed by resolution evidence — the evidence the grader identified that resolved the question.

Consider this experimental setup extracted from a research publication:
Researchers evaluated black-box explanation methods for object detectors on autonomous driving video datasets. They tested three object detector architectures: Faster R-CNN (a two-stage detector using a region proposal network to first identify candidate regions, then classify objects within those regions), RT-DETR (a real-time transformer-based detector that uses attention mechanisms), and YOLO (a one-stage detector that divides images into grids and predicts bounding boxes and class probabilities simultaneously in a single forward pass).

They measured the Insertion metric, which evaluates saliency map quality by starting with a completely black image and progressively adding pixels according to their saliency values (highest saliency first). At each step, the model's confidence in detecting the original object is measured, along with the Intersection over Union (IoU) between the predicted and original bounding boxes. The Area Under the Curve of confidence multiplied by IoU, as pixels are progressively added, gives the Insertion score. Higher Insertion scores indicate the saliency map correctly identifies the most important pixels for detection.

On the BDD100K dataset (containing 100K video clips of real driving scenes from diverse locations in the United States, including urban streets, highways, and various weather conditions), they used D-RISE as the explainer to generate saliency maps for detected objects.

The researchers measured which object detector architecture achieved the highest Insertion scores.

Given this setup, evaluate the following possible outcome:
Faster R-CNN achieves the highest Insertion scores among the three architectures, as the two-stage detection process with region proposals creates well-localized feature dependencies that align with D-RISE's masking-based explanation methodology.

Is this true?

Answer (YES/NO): YES